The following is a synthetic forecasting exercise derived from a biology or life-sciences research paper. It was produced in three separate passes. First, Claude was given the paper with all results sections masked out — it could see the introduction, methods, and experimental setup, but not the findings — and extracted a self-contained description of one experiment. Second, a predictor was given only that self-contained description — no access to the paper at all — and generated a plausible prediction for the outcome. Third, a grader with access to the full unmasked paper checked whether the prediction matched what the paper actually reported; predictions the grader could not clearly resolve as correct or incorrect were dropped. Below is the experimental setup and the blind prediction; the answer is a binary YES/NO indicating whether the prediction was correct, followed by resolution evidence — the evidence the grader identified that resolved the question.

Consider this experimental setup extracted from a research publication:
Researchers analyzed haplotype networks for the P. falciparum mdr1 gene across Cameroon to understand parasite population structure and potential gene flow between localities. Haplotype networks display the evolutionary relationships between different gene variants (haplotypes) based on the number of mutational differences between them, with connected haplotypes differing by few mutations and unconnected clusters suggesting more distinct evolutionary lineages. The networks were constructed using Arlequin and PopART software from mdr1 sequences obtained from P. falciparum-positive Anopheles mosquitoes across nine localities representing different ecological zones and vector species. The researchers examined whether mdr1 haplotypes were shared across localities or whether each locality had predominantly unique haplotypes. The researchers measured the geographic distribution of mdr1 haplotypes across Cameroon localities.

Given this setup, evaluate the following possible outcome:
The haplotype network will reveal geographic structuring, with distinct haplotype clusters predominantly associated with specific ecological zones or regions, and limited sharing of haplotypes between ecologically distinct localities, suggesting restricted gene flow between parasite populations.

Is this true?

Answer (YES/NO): NO